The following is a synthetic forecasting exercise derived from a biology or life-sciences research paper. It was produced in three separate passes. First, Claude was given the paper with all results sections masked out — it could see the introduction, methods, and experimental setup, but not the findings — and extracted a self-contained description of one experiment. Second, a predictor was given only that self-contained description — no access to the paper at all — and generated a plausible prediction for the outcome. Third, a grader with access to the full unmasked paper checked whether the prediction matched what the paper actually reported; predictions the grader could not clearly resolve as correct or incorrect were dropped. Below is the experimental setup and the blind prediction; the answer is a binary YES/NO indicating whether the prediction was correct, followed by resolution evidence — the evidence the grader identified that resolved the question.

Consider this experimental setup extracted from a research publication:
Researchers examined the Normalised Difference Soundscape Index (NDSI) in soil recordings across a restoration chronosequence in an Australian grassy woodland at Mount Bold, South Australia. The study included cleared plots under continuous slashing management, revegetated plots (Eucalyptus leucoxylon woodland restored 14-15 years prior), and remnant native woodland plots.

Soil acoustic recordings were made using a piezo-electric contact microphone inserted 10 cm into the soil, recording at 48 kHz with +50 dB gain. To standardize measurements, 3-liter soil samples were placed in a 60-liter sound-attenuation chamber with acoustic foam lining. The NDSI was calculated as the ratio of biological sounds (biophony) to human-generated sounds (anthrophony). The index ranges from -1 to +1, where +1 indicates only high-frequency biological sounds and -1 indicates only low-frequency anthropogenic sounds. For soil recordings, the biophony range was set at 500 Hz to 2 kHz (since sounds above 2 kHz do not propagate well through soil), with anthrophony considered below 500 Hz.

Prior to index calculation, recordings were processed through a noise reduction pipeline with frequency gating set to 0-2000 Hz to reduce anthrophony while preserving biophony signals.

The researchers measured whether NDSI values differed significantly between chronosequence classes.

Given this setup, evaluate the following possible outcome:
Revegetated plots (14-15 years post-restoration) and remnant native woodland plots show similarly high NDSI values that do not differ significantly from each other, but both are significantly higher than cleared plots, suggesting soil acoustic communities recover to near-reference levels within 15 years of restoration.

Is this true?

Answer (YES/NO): NO